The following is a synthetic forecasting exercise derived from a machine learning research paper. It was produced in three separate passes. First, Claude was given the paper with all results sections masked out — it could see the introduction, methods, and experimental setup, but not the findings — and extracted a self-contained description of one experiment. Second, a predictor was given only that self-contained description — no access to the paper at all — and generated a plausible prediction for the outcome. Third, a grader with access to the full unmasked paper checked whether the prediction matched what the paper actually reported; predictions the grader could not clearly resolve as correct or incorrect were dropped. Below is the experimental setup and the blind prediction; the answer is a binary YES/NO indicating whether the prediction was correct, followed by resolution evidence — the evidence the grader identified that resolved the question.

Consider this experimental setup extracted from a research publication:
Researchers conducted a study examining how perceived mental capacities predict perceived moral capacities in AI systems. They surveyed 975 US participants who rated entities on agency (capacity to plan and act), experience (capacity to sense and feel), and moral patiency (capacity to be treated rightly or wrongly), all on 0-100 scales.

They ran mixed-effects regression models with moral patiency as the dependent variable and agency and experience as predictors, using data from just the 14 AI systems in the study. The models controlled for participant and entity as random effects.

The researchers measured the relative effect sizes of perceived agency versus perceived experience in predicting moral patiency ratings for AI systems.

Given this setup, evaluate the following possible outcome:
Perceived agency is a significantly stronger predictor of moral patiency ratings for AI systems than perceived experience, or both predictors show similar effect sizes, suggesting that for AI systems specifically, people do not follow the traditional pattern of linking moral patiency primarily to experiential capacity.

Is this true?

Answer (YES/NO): NO